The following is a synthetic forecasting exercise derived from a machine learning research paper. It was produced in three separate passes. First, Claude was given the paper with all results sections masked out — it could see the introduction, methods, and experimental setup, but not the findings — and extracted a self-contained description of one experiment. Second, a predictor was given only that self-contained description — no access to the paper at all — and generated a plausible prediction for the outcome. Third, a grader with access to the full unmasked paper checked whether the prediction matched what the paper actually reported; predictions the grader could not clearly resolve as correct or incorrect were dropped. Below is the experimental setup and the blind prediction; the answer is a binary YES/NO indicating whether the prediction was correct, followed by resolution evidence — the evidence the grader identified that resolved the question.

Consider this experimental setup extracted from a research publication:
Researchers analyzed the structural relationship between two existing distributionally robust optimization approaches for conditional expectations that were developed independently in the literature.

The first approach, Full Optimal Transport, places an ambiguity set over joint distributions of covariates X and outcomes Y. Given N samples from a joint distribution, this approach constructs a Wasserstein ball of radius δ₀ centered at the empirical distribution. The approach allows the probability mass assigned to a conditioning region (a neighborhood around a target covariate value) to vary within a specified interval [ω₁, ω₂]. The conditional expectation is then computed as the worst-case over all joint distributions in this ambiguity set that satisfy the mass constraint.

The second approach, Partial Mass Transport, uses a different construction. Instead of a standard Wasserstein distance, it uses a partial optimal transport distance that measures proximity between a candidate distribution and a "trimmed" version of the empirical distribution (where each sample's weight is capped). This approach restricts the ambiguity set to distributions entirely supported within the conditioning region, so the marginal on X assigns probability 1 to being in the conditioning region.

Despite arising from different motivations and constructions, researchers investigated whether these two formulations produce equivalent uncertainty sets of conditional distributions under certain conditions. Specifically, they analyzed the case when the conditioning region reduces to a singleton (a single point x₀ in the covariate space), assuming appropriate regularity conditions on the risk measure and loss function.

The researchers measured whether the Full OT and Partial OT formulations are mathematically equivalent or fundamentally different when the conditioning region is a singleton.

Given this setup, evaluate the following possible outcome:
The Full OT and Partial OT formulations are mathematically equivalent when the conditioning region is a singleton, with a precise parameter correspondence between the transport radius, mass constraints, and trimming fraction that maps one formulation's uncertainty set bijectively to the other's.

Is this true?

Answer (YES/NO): NO